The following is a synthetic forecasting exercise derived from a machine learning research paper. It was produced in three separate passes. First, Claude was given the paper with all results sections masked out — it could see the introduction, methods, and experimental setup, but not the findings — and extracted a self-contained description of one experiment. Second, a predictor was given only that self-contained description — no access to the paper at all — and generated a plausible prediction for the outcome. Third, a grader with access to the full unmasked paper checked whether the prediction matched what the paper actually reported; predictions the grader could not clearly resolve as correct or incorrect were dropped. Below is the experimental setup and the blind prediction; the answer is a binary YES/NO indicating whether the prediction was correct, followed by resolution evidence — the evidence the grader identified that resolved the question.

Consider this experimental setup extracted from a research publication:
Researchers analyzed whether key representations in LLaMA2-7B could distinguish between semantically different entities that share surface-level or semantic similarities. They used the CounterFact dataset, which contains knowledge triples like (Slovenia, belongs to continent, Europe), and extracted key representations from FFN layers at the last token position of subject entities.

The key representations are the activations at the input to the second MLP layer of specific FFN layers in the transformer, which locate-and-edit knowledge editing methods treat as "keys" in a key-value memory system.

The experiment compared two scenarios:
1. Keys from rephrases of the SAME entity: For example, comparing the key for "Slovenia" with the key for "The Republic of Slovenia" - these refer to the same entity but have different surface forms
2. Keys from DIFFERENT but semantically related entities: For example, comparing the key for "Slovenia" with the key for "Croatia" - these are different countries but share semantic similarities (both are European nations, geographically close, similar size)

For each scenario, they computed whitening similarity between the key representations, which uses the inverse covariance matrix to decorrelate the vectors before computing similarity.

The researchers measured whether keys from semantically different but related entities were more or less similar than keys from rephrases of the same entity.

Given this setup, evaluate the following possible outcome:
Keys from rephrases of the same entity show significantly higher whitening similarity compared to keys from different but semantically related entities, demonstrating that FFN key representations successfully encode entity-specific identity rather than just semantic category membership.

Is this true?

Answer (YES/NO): NO